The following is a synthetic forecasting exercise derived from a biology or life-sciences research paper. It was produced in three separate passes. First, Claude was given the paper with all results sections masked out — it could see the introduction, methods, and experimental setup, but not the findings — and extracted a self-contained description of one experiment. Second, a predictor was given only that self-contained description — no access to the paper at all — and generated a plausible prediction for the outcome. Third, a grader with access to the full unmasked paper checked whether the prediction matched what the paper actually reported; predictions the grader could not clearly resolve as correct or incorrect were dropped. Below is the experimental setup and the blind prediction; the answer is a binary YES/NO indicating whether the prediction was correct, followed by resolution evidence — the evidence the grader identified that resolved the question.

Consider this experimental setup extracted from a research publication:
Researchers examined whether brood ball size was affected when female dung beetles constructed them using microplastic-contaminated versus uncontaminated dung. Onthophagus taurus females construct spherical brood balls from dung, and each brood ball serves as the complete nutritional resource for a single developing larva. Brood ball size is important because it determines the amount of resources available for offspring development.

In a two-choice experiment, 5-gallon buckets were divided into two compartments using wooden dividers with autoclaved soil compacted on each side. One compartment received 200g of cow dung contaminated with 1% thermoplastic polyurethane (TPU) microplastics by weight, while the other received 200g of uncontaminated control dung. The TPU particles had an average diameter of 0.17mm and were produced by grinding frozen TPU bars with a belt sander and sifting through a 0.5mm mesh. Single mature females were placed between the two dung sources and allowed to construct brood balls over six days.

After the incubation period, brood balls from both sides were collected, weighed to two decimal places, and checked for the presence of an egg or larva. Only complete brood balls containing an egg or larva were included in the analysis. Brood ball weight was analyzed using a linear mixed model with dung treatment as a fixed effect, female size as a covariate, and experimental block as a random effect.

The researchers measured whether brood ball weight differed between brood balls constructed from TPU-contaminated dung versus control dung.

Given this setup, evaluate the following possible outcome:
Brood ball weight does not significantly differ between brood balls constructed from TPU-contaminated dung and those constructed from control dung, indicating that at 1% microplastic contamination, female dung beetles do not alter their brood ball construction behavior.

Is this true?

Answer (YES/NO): YES